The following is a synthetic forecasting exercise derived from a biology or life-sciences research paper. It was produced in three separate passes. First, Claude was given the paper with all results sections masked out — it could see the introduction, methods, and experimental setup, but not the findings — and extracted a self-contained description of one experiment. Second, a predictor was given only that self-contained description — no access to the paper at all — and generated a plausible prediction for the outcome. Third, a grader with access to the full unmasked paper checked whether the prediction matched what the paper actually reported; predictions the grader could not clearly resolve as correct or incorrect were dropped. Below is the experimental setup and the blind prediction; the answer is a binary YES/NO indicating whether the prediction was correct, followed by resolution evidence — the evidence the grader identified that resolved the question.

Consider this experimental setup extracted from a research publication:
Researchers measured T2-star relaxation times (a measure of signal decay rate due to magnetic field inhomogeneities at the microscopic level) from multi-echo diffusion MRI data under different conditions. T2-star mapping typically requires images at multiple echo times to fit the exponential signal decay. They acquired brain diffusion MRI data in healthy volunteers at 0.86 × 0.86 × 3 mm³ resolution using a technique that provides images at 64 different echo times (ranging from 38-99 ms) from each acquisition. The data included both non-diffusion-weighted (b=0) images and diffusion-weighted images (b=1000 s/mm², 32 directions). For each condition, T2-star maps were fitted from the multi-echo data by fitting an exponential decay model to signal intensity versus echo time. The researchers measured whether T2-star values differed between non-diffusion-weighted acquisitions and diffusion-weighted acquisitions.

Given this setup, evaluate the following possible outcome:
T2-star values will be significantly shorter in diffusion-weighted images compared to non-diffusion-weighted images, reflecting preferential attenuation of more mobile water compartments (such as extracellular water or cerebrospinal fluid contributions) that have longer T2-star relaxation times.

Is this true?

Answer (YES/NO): YES